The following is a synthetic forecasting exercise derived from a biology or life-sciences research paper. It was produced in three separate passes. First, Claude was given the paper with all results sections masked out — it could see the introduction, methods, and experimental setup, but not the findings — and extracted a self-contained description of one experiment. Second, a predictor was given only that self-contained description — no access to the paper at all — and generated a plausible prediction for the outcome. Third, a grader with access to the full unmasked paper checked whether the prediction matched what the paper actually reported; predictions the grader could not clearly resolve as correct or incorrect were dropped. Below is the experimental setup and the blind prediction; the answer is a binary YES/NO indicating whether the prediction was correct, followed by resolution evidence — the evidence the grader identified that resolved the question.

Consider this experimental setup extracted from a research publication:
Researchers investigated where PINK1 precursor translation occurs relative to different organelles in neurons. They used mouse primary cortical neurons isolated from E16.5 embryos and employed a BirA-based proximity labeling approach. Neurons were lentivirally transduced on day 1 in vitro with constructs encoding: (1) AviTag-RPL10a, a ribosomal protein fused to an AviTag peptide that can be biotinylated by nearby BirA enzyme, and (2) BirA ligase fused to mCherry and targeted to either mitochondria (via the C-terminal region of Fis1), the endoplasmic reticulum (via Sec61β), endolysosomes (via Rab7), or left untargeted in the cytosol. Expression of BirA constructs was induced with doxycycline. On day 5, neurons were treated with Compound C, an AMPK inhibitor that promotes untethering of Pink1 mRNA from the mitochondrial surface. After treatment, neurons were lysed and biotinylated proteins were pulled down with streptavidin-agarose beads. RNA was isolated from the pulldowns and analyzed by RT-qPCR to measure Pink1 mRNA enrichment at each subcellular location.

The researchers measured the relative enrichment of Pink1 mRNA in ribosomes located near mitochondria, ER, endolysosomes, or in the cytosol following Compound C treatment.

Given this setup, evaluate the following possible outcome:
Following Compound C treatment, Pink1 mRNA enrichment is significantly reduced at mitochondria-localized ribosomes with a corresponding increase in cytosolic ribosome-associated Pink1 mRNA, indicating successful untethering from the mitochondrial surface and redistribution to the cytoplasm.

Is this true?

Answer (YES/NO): NO